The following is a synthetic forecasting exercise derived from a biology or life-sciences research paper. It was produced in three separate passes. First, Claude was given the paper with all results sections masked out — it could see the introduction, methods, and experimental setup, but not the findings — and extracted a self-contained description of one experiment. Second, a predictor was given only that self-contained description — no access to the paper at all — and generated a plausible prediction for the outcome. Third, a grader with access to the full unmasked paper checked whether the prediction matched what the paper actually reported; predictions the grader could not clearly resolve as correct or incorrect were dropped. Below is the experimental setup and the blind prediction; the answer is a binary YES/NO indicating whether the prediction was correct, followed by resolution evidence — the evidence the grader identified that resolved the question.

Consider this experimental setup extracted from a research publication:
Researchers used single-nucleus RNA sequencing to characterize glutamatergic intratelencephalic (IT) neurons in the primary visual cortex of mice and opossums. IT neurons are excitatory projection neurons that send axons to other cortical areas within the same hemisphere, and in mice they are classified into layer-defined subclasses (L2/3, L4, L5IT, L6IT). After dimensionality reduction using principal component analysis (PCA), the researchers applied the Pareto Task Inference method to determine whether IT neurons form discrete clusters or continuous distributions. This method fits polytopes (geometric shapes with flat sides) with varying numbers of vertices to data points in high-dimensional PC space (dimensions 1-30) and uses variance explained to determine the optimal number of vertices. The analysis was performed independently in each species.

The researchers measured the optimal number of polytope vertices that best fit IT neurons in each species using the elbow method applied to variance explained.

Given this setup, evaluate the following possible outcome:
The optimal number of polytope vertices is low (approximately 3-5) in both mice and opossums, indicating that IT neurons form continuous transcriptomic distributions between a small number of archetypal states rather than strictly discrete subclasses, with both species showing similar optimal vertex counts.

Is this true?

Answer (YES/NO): YES